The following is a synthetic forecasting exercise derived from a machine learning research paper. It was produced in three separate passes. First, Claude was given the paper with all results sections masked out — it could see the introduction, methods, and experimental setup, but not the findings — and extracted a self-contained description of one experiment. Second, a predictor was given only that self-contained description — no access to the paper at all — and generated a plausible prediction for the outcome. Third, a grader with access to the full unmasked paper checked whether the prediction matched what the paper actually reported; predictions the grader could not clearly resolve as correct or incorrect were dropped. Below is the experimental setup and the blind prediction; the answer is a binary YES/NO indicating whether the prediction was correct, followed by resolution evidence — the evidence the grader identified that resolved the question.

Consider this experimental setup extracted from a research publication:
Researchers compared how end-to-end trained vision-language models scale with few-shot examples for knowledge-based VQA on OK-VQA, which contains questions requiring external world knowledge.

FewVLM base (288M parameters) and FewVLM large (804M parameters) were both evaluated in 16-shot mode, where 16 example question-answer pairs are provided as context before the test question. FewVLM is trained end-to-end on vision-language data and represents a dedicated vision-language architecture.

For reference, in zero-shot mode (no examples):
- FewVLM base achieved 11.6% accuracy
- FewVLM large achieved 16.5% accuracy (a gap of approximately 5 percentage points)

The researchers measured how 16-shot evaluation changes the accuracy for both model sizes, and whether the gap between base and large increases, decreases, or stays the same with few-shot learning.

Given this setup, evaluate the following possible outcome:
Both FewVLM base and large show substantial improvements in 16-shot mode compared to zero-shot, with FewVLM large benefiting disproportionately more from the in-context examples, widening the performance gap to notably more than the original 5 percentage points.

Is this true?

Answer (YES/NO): YES